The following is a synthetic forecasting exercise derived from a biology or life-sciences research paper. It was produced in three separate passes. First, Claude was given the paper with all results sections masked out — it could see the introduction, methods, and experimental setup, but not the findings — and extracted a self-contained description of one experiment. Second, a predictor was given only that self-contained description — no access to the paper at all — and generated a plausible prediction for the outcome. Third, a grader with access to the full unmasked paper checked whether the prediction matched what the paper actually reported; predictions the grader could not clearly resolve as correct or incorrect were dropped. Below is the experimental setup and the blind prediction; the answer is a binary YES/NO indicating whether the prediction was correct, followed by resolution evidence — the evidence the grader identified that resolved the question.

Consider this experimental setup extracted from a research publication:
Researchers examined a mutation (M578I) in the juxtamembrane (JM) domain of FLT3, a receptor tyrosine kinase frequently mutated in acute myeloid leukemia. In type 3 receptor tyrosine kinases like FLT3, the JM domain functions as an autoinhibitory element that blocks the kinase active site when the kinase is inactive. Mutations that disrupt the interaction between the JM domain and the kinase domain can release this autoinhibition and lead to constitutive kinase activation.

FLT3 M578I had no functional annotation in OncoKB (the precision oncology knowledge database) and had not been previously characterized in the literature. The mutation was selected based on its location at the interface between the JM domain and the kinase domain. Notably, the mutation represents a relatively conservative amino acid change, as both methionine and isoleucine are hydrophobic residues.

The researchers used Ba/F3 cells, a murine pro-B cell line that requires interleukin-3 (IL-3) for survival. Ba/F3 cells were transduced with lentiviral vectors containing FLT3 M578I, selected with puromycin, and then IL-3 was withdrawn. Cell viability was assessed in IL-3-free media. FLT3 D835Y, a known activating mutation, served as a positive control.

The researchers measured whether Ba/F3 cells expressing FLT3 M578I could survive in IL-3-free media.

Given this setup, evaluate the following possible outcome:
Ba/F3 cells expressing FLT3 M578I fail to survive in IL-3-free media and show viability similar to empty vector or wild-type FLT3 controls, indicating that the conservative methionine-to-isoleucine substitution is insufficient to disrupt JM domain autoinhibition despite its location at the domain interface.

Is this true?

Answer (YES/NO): NO